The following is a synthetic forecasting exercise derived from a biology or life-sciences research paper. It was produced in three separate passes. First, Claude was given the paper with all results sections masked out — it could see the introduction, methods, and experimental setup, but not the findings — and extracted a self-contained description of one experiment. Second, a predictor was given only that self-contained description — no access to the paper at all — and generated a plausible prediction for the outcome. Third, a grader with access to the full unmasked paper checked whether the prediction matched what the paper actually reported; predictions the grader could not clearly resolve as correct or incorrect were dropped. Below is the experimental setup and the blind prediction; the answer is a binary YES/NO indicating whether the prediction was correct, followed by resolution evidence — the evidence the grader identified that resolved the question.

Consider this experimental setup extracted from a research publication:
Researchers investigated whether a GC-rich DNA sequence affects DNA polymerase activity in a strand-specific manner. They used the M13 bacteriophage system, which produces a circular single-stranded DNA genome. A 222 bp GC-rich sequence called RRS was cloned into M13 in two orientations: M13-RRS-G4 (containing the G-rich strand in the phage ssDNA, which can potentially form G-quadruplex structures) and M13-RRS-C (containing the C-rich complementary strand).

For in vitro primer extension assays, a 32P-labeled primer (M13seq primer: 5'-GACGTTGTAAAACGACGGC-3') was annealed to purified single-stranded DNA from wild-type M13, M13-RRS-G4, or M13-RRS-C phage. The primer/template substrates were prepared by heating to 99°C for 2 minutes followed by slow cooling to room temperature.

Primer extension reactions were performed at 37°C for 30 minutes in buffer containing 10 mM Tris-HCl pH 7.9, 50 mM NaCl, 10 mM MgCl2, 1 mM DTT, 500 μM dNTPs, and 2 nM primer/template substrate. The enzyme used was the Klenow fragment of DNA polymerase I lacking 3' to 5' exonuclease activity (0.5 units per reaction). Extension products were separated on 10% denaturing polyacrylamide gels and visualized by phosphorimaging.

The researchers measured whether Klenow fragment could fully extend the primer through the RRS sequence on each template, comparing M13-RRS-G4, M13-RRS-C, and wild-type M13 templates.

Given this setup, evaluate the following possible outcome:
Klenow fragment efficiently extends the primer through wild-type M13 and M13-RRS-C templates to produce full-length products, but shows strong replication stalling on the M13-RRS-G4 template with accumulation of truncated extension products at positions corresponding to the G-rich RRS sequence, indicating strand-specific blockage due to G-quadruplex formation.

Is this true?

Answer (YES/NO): YES